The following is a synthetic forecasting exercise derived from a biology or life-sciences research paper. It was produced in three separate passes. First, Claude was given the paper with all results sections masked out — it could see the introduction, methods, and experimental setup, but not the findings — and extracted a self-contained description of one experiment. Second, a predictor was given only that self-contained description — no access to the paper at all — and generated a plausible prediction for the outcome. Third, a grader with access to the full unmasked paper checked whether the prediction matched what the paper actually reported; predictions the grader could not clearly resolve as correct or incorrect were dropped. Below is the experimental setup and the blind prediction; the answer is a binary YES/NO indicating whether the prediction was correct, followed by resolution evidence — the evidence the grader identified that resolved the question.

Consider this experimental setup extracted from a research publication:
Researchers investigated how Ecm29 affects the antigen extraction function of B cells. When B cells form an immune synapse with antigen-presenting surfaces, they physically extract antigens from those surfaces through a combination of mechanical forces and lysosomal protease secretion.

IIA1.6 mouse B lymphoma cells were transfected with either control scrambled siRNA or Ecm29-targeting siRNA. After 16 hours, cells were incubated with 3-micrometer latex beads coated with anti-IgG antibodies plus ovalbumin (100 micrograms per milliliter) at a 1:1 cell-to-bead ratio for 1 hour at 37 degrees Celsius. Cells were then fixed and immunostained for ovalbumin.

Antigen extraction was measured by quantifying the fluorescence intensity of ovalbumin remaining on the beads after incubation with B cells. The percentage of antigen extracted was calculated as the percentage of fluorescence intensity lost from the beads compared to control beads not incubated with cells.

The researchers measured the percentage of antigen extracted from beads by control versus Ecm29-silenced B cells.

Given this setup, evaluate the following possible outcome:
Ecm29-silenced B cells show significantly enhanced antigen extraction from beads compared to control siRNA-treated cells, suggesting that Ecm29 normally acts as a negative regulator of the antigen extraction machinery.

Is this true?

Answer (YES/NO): NO